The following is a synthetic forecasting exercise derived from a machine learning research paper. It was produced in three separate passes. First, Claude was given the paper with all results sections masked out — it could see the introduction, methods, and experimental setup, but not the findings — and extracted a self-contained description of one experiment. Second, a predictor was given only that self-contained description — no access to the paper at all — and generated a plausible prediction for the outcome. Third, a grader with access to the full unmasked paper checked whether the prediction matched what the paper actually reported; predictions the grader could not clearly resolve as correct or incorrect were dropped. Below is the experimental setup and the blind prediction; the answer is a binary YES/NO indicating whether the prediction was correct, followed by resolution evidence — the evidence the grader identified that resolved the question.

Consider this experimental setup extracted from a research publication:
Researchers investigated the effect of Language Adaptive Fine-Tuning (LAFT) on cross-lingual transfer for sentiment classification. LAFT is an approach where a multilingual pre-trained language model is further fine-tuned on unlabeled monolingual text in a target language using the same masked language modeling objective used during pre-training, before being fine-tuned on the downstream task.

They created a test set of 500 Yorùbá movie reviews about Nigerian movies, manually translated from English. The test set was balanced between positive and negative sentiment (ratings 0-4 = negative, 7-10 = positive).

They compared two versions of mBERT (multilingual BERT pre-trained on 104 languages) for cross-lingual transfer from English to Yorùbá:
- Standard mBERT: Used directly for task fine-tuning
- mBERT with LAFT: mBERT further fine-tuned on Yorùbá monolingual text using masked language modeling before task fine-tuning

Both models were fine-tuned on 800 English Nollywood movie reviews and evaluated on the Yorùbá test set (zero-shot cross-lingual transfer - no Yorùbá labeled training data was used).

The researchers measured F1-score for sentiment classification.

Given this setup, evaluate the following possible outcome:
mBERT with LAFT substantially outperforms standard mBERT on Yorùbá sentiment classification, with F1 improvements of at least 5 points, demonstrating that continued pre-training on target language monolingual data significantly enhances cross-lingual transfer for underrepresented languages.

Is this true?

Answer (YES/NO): YES